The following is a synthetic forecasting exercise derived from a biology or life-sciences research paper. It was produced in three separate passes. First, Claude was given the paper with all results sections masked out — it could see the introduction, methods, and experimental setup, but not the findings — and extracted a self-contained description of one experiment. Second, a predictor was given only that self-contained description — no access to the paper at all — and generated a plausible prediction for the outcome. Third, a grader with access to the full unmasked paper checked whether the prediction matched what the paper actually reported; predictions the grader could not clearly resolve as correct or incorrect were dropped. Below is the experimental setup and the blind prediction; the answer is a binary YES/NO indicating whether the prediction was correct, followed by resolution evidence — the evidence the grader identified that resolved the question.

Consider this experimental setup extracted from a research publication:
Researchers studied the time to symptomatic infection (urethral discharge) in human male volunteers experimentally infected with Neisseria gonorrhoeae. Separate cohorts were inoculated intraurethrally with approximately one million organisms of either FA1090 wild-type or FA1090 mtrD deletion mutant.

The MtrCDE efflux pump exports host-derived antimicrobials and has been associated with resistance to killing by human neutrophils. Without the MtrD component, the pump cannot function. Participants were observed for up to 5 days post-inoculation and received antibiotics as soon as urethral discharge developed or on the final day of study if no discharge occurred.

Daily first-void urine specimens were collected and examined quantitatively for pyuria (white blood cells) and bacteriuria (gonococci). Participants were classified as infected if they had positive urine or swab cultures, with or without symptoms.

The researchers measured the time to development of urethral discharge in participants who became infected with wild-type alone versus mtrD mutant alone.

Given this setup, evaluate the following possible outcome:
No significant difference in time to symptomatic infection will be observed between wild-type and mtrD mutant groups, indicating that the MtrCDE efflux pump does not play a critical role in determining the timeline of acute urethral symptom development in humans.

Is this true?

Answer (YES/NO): YES